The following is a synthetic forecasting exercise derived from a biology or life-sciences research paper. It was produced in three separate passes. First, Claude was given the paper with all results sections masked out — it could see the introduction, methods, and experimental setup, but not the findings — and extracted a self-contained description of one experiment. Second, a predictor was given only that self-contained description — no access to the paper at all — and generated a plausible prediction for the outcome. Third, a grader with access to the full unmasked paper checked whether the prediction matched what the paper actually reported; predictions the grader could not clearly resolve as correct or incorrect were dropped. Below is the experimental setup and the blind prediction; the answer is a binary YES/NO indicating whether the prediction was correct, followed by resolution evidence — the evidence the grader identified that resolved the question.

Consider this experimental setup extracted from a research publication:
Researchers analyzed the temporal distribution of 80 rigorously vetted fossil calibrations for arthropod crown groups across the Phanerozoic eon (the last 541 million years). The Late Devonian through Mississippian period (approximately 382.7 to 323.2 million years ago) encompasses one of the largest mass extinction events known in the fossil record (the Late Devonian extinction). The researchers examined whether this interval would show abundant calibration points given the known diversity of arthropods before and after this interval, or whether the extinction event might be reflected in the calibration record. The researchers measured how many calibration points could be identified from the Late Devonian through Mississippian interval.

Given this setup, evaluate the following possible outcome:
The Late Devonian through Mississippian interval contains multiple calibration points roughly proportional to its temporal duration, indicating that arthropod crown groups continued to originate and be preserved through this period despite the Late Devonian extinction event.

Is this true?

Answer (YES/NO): NO